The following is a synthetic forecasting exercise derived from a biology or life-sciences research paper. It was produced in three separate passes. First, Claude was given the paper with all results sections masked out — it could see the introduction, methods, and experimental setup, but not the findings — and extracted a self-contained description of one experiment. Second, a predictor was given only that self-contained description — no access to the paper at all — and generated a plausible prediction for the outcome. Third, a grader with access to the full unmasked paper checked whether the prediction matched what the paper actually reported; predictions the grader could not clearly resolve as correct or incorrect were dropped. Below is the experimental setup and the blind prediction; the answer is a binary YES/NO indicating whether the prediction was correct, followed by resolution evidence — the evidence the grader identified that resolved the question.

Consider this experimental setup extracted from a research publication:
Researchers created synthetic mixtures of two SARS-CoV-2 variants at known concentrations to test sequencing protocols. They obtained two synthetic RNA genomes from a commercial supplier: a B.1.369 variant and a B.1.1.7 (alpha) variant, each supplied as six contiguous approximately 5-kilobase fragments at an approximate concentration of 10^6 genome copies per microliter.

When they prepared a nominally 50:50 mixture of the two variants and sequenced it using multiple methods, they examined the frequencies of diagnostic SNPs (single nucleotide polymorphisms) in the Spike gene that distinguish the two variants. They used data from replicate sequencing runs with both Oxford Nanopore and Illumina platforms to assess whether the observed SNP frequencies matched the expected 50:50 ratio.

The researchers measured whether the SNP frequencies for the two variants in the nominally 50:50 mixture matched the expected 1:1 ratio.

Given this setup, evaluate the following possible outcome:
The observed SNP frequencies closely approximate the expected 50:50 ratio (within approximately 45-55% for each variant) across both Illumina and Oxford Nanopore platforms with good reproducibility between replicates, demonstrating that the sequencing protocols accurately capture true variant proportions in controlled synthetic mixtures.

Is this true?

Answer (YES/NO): NO